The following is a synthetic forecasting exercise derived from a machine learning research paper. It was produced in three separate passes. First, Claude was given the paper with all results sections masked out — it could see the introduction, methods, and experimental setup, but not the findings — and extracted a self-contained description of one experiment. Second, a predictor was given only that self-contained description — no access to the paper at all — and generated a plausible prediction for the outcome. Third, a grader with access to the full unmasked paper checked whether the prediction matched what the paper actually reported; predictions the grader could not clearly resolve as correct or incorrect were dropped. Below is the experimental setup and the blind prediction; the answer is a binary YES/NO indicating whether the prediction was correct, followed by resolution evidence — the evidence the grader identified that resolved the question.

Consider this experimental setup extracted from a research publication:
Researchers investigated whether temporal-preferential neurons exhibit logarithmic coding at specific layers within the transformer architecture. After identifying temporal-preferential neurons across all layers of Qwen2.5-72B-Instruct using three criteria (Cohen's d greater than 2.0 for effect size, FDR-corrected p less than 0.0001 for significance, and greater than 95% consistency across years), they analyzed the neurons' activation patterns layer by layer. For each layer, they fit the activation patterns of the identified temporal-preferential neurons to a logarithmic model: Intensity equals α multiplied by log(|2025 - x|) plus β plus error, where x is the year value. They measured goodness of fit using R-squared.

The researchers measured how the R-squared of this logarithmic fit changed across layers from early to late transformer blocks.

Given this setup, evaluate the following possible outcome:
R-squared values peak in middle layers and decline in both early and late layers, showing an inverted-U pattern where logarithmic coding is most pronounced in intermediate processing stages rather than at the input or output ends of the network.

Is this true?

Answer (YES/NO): NO